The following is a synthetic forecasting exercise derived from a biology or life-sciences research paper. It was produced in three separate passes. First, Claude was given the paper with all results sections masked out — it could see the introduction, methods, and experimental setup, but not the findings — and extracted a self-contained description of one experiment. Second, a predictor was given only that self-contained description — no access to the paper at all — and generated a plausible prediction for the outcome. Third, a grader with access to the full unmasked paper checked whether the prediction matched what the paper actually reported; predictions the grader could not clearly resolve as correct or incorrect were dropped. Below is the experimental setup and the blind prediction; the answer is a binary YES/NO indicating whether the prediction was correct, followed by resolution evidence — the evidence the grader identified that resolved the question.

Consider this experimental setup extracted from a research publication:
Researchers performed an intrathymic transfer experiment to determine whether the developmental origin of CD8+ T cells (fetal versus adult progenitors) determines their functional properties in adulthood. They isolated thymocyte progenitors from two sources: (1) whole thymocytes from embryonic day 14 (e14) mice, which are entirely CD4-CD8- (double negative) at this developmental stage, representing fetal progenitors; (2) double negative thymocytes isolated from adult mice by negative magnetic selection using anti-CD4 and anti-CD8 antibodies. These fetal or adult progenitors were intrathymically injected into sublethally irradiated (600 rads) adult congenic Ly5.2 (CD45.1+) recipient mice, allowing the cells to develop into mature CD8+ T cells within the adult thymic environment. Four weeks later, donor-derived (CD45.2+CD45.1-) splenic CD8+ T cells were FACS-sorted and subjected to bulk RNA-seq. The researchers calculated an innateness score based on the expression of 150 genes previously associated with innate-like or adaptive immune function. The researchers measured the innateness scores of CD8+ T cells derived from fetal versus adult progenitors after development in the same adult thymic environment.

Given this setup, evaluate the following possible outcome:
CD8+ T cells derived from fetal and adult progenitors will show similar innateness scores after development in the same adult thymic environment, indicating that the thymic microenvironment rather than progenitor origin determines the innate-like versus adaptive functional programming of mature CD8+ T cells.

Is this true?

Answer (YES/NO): NO